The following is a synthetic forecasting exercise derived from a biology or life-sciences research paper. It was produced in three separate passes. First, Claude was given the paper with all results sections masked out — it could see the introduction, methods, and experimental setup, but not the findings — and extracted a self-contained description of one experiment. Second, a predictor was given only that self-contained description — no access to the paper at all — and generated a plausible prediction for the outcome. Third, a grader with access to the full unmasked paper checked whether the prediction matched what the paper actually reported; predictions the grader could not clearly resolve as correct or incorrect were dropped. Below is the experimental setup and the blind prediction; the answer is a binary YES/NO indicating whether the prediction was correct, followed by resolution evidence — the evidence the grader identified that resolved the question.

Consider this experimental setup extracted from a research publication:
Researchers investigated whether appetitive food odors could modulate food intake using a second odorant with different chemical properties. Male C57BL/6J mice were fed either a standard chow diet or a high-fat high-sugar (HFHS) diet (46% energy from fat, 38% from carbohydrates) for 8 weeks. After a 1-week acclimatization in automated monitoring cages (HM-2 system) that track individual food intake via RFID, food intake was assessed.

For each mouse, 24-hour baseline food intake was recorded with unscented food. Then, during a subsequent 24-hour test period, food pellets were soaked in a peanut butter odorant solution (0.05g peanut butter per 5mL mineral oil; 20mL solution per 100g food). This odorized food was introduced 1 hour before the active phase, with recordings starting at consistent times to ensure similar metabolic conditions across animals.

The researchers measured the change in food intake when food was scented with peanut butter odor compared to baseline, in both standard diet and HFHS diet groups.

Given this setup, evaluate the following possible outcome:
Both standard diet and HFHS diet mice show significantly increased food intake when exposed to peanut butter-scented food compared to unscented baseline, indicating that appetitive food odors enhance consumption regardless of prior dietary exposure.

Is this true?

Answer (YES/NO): NO